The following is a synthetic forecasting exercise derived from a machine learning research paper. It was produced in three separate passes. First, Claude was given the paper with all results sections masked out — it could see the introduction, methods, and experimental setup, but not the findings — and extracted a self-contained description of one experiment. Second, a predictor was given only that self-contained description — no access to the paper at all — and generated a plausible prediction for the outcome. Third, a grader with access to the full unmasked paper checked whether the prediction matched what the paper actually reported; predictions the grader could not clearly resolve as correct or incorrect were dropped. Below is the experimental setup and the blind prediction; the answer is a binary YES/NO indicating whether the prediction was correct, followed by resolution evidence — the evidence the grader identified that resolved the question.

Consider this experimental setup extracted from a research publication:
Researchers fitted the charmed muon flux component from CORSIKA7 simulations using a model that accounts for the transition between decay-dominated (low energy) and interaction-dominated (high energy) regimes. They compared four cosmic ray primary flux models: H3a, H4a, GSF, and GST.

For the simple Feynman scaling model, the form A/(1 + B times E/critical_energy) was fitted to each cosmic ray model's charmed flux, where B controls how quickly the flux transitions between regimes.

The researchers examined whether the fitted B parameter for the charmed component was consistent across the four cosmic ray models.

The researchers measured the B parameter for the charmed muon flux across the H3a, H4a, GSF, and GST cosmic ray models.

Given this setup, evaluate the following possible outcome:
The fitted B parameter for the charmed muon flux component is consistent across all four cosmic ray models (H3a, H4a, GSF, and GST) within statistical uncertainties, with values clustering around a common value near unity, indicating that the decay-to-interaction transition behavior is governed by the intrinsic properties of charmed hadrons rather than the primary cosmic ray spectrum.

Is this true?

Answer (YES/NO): NO